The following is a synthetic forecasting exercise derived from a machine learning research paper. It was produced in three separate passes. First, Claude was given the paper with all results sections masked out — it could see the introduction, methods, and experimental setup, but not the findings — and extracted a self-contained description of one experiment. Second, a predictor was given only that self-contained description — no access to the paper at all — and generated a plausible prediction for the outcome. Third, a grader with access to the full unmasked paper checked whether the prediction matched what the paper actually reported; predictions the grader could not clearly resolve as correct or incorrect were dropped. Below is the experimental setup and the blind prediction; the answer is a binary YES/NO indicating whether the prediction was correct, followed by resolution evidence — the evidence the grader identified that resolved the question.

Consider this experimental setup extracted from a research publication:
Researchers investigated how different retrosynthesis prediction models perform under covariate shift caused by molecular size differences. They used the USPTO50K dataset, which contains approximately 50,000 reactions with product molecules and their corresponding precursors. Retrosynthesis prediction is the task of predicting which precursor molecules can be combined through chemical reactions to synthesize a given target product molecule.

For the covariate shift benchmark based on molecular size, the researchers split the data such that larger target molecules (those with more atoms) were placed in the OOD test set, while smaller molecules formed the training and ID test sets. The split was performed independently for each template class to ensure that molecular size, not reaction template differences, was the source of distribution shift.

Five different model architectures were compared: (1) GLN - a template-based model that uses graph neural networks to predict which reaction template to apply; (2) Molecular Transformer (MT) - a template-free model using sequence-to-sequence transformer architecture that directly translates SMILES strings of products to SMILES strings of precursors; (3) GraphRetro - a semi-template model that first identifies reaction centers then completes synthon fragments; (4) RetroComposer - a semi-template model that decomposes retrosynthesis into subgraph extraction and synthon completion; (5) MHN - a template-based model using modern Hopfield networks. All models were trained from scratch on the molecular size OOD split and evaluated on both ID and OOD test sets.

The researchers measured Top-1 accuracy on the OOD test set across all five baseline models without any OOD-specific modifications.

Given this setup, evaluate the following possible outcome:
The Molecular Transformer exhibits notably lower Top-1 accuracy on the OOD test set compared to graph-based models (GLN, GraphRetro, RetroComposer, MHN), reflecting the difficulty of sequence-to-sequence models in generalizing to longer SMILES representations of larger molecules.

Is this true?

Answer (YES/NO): YES